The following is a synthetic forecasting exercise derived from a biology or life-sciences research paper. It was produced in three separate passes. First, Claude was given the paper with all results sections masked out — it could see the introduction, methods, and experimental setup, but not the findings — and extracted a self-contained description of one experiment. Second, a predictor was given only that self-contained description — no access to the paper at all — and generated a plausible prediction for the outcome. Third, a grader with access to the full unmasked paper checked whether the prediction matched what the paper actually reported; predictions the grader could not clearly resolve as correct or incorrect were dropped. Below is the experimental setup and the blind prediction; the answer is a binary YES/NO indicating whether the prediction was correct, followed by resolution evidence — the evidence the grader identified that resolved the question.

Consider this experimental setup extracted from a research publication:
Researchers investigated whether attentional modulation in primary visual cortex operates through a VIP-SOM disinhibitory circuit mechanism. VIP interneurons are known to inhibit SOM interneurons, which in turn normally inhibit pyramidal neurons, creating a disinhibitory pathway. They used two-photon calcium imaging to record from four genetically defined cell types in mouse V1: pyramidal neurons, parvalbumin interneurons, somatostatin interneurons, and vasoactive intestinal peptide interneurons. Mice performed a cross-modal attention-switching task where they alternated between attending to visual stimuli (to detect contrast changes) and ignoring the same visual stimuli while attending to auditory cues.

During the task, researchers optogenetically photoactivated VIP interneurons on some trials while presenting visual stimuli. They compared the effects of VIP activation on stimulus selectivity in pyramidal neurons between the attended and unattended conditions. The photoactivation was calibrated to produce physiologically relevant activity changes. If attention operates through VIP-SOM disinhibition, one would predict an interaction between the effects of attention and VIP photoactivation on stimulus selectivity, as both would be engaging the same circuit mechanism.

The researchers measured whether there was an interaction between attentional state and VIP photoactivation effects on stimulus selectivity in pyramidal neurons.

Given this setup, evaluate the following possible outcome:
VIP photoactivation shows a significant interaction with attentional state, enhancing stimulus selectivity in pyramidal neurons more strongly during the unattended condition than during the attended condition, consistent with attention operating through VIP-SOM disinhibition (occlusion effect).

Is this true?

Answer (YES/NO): NO